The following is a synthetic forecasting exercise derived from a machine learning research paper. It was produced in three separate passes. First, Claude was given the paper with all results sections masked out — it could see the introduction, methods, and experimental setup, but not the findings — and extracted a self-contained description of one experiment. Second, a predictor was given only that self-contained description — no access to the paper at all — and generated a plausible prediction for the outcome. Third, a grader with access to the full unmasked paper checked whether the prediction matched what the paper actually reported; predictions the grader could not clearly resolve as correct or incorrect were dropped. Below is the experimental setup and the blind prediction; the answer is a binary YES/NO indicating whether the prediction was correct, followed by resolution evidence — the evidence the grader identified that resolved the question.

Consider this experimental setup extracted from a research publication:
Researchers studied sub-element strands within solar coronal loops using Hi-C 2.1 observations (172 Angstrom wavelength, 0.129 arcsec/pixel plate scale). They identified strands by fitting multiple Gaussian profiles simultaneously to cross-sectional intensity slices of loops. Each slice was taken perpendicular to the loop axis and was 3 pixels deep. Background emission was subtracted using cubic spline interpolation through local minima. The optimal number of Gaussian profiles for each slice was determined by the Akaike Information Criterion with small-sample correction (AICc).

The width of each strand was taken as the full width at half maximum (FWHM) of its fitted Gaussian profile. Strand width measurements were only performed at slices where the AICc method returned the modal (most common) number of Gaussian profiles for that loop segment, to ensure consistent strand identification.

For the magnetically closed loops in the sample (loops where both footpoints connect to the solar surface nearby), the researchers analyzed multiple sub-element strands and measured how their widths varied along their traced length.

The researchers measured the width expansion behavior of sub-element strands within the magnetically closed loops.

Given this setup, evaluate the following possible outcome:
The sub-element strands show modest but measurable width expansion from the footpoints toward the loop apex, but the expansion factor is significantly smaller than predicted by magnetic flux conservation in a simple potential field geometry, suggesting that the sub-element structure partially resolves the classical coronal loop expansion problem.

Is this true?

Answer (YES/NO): NO